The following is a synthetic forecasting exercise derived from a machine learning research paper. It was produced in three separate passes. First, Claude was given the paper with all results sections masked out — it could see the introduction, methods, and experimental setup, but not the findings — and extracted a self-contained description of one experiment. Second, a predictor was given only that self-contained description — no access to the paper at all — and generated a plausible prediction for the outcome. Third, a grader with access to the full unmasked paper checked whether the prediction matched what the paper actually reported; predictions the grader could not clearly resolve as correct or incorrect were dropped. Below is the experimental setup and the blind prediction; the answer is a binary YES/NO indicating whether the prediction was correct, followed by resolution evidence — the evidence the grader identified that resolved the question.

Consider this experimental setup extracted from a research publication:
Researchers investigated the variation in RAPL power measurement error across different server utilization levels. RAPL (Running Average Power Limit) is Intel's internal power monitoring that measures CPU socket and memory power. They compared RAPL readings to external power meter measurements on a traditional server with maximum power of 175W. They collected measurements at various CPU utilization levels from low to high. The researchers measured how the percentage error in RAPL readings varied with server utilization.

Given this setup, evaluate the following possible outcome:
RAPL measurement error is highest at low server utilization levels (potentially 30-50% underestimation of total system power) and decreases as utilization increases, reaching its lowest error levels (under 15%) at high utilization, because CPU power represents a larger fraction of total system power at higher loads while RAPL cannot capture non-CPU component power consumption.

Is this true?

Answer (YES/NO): NO